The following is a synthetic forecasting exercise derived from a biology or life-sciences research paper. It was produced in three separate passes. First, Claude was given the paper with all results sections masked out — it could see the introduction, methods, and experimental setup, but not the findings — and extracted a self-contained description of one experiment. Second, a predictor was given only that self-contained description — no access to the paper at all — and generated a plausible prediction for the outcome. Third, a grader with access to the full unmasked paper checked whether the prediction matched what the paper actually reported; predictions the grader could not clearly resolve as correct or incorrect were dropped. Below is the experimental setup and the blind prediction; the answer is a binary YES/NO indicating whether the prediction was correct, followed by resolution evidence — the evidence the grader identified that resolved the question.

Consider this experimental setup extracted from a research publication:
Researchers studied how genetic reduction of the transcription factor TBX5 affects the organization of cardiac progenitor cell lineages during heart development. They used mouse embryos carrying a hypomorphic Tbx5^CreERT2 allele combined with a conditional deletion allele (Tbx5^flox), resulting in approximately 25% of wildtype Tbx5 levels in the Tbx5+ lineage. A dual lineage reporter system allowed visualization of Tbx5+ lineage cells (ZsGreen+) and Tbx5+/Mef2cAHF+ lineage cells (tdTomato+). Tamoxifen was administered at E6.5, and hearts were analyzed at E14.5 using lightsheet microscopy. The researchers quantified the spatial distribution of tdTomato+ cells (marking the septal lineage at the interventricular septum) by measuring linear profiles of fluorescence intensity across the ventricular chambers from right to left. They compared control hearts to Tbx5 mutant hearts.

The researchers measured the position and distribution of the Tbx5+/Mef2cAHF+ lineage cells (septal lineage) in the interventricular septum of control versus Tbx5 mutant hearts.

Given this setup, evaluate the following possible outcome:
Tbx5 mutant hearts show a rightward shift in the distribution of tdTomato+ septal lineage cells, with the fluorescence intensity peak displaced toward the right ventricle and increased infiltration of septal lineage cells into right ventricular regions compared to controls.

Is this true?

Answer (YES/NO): NO